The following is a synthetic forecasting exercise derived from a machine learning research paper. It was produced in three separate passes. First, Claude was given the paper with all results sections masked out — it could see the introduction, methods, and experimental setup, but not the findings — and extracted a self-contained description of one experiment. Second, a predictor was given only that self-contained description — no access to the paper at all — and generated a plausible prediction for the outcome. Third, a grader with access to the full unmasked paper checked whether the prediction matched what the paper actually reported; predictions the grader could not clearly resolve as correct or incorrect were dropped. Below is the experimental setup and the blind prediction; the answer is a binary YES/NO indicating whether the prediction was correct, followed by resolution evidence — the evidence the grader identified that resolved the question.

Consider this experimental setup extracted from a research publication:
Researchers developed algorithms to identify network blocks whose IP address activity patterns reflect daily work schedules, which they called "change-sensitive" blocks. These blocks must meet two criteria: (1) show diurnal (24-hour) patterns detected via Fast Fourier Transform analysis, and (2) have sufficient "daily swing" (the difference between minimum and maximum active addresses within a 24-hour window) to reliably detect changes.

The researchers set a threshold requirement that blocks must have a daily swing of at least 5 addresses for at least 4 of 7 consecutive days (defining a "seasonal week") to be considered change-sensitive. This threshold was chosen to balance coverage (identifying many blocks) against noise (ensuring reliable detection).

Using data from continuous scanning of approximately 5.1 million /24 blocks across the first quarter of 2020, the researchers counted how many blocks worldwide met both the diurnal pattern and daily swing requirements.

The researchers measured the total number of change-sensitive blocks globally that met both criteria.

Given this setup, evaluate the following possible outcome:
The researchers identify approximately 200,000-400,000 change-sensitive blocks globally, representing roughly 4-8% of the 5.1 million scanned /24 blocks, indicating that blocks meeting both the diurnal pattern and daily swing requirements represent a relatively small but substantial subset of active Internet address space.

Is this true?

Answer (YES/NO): NO